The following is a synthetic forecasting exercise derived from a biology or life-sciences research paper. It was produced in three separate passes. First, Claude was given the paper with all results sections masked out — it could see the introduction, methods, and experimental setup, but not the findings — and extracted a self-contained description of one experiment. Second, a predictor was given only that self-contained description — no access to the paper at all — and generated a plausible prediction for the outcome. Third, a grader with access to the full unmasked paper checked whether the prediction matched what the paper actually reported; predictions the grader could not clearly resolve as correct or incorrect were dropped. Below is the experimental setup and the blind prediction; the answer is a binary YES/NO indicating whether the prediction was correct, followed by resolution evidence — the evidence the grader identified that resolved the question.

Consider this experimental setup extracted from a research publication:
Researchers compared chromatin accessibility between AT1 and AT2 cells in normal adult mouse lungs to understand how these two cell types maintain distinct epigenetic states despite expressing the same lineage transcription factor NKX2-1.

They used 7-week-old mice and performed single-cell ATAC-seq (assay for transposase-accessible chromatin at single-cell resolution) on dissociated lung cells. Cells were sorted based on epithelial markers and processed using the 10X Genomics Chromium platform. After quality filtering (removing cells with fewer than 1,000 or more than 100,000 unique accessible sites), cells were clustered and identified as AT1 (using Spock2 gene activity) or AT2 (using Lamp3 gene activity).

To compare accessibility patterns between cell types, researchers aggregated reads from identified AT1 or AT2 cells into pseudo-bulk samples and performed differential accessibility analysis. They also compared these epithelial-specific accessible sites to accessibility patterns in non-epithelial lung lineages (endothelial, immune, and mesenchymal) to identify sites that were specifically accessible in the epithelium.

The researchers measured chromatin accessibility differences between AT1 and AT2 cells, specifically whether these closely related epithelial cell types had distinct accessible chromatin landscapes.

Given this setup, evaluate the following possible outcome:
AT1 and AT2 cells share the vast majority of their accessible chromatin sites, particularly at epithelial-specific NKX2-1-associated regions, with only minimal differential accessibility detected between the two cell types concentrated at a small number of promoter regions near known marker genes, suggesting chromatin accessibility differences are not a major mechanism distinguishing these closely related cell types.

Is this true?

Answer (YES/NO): NO